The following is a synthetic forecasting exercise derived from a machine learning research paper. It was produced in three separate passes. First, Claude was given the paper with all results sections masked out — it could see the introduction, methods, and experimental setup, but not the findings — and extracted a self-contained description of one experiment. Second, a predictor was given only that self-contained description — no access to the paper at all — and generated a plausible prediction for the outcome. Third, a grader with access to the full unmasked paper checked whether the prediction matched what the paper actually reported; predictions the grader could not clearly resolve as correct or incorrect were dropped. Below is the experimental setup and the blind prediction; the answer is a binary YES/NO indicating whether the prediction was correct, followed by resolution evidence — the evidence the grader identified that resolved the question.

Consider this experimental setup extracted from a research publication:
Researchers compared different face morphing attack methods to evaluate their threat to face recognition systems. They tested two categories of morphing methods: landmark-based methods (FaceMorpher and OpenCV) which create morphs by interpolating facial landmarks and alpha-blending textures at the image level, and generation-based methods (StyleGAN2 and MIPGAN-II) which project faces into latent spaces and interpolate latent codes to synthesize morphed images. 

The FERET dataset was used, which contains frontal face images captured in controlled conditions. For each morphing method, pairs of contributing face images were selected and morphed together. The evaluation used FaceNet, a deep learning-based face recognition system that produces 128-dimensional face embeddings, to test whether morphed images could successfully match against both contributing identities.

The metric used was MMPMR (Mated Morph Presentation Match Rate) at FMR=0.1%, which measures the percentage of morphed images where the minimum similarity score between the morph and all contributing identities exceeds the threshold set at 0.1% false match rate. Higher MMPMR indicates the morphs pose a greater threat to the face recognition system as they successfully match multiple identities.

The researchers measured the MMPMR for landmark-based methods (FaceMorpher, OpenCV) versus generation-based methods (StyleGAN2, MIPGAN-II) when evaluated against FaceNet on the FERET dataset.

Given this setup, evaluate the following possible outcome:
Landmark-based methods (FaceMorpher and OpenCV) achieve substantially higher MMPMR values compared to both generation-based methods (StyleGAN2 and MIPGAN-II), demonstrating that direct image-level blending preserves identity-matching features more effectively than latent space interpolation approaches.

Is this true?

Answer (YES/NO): NO